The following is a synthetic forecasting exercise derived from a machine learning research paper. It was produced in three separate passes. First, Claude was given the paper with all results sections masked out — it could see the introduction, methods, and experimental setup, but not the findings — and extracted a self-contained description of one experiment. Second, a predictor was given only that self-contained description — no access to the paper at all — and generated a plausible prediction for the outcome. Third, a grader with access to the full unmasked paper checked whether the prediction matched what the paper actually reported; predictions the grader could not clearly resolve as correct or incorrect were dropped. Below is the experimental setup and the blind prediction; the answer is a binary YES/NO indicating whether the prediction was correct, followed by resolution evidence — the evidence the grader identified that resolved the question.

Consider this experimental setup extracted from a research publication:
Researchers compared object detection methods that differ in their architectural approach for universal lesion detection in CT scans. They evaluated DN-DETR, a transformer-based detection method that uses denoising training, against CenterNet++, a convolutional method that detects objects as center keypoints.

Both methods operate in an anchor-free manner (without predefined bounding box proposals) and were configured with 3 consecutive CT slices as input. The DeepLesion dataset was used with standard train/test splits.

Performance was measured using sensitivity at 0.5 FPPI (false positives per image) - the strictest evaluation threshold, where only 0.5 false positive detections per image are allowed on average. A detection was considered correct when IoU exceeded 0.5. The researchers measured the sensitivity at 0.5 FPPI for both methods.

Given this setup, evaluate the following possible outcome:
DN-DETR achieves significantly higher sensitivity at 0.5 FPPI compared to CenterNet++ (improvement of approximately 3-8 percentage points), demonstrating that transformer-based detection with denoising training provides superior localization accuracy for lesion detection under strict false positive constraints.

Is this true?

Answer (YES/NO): NO